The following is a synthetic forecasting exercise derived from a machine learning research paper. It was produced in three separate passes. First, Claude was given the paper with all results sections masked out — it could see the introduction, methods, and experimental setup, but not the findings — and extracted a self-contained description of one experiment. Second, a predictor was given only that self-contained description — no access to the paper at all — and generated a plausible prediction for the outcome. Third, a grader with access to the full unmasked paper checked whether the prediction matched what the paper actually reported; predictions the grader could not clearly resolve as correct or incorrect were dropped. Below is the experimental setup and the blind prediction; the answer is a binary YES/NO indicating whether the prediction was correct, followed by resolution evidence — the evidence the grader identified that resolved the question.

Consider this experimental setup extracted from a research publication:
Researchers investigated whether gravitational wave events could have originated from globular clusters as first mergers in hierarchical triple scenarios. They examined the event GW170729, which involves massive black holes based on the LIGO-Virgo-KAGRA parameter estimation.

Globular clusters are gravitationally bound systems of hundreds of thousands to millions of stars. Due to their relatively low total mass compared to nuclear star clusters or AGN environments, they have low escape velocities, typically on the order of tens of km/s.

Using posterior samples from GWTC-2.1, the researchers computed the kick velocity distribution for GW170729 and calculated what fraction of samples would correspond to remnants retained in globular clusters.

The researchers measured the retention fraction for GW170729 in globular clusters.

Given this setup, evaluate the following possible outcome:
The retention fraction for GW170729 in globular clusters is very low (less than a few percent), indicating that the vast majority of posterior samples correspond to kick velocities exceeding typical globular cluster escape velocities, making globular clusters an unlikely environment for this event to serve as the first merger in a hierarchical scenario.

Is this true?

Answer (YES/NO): YES